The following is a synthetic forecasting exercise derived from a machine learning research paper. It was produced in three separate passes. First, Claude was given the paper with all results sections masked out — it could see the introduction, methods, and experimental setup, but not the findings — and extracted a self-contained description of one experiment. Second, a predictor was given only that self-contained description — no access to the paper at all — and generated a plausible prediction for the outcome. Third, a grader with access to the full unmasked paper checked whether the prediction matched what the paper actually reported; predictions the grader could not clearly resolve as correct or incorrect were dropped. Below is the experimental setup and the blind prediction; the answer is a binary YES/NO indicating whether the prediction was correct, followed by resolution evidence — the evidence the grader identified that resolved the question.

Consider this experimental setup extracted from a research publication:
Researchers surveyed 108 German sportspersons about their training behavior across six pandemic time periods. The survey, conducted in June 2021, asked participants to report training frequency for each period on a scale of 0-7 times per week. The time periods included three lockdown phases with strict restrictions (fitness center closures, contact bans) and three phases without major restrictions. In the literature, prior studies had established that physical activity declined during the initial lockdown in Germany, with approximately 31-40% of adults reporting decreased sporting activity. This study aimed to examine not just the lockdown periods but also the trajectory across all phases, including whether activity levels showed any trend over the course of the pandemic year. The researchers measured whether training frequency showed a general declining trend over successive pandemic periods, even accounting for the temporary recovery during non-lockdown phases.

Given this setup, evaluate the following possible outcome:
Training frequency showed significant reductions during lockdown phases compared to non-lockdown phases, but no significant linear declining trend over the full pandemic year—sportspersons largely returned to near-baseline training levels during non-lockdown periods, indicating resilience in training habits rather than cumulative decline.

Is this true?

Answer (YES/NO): NO